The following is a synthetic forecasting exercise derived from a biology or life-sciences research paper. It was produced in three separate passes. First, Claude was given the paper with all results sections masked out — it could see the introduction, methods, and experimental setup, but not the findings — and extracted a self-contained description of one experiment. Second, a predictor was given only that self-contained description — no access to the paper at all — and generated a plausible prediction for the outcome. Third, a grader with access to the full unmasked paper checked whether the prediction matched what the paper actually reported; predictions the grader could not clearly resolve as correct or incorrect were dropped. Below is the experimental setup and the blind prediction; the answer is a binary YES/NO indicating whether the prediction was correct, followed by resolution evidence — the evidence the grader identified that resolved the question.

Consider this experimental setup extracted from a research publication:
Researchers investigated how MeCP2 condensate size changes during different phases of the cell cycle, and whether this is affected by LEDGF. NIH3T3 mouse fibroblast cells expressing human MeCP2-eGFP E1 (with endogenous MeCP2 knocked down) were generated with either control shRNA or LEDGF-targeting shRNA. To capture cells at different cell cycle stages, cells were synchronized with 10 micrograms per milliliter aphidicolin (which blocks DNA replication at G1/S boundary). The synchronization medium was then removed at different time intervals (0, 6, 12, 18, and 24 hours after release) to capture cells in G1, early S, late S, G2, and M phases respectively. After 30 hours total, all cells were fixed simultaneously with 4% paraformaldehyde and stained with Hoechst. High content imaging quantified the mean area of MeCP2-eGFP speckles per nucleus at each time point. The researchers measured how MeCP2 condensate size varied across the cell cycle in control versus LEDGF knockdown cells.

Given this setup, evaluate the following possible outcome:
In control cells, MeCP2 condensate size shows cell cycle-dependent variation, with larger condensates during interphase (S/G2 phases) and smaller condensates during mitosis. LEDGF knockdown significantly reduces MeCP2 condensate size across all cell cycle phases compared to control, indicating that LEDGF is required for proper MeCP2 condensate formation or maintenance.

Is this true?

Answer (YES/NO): NO